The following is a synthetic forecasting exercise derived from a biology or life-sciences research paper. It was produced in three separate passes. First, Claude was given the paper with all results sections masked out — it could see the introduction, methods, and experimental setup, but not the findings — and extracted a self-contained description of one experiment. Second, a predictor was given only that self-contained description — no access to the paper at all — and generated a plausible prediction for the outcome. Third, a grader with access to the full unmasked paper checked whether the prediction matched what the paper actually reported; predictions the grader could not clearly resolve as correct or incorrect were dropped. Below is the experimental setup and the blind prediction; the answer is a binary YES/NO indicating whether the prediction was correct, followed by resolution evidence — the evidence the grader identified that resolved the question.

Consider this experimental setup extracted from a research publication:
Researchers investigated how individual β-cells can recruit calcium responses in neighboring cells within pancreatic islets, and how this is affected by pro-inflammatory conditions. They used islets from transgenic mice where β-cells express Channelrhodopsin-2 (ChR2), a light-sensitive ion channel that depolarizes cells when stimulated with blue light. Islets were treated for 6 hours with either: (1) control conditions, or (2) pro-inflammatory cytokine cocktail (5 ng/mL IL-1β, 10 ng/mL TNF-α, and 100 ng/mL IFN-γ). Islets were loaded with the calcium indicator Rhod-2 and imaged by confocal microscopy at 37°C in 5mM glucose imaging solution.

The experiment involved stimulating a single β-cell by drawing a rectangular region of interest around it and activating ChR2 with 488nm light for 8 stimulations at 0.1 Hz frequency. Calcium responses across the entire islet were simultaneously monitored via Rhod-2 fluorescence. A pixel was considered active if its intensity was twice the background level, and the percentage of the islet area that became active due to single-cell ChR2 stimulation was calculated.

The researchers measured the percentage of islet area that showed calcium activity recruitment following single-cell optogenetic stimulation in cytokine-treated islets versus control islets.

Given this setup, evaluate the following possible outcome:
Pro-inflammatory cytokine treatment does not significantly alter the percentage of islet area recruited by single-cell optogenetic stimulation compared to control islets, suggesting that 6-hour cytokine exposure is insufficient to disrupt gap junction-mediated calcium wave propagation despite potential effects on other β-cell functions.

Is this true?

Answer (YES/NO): NO